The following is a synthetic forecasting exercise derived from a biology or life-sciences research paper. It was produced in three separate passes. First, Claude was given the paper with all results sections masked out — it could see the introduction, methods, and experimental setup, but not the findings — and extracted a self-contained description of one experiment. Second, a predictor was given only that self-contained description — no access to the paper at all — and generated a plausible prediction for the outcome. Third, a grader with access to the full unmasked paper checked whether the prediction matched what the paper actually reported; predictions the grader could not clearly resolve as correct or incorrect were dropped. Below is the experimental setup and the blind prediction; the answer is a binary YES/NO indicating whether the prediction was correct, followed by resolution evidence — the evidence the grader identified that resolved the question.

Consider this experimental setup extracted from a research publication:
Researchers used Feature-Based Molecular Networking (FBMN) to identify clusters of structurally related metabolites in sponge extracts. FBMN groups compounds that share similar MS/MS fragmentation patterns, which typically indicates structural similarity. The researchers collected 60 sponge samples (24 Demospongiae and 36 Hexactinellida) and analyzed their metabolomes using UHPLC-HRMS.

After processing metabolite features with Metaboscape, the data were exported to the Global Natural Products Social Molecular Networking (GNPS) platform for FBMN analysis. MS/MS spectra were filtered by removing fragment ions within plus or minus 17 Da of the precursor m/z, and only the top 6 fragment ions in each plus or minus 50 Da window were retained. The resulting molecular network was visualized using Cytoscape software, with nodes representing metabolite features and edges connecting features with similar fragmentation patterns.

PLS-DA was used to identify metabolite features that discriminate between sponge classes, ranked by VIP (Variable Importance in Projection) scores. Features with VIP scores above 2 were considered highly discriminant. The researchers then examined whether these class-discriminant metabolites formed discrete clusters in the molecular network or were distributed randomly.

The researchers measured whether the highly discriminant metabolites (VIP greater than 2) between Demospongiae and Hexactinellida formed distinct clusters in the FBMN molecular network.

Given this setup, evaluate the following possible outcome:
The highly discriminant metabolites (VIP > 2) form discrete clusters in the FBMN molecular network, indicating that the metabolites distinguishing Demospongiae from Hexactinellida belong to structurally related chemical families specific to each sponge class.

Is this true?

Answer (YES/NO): YES